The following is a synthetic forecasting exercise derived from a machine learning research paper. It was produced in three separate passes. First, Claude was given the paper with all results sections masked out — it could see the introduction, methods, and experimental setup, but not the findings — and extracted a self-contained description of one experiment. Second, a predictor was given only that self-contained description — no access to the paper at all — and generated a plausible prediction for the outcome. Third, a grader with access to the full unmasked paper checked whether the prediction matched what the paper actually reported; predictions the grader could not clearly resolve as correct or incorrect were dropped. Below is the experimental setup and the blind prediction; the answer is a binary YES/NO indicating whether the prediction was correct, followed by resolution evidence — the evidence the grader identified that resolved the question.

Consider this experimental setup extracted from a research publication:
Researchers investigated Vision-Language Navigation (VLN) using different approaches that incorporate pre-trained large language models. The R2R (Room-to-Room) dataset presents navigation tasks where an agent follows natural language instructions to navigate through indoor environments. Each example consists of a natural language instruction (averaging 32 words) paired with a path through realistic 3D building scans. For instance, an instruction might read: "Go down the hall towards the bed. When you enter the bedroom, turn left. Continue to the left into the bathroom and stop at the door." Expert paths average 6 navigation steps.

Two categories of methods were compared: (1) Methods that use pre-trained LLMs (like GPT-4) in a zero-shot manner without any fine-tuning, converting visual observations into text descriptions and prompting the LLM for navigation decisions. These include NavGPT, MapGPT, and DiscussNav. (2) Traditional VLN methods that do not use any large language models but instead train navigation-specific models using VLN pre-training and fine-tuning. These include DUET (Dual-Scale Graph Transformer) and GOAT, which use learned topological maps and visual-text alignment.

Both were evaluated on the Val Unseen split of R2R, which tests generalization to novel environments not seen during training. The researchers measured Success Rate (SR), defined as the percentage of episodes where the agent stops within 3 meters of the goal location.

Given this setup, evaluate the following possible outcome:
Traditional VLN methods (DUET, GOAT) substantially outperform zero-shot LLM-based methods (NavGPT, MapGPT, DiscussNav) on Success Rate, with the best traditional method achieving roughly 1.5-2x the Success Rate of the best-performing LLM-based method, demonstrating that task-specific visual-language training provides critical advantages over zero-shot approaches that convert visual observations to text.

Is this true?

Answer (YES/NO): YES